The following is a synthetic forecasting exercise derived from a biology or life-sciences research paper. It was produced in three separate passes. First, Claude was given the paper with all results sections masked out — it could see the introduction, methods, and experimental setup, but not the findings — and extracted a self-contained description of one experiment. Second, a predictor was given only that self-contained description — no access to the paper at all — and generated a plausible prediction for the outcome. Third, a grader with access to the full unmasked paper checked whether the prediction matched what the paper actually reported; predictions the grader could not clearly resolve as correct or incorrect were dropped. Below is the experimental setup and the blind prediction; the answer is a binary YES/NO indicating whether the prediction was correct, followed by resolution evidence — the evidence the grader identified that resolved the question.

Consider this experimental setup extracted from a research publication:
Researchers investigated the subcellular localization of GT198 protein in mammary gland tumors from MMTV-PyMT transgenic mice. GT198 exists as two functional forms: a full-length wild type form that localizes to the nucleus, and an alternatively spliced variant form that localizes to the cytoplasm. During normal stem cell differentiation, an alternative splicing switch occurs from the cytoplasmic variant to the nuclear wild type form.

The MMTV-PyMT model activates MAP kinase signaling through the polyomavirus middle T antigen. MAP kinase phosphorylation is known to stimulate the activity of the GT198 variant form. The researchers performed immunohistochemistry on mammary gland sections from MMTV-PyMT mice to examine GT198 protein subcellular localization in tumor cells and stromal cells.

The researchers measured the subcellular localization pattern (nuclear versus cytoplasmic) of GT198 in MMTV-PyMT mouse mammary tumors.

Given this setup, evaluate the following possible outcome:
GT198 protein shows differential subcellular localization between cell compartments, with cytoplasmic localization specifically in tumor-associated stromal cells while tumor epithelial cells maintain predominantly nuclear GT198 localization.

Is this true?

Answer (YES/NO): YES